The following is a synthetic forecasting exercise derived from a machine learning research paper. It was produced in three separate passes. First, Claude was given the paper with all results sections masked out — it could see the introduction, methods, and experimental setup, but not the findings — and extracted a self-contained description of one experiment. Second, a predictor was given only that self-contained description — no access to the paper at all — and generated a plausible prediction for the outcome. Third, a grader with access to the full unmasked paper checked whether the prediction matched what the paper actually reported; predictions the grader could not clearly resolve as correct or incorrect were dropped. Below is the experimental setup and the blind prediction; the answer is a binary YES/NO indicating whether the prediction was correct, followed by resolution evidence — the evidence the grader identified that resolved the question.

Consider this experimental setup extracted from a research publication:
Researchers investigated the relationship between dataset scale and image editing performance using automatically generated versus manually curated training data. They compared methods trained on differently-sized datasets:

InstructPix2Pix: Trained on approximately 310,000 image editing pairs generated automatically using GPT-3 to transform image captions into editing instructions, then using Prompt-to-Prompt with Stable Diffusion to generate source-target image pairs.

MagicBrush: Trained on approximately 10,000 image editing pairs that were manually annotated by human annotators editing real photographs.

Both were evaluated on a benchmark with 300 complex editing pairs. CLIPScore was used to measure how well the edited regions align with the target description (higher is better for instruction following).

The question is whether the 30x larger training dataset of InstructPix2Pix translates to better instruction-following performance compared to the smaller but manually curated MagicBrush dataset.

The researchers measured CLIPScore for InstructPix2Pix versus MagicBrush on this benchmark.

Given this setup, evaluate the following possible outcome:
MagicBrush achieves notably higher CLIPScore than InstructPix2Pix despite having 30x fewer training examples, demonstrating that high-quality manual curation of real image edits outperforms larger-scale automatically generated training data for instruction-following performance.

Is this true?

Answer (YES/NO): NO